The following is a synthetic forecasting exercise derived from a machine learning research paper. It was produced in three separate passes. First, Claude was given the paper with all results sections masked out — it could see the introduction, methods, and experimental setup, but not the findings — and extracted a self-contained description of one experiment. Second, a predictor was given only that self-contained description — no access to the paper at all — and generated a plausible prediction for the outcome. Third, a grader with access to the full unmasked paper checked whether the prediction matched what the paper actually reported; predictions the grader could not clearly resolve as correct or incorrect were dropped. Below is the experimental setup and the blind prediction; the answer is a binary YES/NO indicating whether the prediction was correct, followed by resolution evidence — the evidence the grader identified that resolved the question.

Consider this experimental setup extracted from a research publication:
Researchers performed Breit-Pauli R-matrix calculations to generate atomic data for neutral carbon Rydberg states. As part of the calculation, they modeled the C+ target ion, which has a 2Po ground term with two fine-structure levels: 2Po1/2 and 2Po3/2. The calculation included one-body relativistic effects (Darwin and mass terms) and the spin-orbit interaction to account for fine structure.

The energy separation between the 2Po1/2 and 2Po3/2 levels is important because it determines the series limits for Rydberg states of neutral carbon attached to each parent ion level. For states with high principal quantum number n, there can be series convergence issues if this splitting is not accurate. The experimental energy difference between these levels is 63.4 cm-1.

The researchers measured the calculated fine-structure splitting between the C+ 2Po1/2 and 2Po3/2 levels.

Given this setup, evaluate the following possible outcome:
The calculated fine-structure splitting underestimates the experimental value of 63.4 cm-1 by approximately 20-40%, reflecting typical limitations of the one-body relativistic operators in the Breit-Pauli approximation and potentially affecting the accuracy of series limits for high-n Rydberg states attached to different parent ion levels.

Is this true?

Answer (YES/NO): NO